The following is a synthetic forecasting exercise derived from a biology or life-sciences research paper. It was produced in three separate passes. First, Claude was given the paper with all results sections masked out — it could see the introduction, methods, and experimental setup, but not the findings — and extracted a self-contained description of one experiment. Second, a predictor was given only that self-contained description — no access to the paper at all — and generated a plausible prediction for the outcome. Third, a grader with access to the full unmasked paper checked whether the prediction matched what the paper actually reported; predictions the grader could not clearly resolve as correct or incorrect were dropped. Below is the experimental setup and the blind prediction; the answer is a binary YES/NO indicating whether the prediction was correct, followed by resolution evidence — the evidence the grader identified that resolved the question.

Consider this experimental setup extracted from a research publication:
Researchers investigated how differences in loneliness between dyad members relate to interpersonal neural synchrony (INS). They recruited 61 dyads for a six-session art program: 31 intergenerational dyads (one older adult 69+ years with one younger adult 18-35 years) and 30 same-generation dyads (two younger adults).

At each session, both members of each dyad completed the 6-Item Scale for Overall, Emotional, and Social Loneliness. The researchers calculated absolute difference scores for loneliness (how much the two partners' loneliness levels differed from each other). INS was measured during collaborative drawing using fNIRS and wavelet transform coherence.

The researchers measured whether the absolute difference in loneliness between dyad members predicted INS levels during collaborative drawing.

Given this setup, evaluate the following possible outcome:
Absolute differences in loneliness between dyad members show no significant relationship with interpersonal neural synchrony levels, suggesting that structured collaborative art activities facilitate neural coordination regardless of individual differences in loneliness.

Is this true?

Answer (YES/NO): NO